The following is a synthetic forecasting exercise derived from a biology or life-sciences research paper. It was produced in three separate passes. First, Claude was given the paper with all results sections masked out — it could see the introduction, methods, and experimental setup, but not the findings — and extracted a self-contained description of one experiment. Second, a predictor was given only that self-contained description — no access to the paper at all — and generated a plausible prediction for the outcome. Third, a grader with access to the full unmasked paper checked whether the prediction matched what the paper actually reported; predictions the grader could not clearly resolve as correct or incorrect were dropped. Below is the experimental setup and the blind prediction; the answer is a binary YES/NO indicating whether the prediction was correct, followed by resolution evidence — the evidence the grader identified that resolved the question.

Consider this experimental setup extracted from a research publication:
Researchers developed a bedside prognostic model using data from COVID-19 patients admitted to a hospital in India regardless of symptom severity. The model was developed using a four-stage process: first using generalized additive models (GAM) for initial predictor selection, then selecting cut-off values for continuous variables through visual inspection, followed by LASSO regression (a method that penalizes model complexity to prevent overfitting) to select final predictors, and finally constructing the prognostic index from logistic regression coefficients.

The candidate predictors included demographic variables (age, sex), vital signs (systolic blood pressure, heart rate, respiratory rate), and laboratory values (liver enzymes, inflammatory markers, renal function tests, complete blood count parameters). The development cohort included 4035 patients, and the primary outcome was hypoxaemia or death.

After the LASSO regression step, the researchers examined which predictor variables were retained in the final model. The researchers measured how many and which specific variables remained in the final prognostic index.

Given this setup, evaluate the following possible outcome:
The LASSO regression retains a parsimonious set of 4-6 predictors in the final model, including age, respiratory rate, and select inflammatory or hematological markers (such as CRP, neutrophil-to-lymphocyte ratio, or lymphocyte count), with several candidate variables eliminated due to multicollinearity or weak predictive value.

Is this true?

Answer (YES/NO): NO